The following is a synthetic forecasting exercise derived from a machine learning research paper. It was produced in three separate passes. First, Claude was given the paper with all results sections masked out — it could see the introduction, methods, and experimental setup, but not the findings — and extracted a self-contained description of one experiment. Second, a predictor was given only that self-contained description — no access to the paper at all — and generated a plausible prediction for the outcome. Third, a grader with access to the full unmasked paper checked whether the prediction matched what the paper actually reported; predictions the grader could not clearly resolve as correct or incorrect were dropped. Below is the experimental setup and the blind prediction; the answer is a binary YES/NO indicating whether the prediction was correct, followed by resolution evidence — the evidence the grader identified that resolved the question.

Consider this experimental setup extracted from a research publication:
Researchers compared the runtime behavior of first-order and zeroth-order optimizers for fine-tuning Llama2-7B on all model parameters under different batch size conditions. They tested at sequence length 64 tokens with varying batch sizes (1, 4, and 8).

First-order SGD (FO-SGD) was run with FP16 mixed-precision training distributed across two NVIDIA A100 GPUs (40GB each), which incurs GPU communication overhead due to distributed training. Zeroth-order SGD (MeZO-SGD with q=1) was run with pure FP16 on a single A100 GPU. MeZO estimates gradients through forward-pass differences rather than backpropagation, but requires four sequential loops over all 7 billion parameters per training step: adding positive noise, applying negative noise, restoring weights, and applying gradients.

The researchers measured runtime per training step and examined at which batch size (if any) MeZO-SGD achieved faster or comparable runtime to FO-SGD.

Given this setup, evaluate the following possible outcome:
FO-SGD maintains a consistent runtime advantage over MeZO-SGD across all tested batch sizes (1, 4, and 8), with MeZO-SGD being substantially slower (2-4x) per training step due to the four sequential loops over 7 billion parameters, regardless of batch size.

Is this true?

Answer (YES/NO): NO